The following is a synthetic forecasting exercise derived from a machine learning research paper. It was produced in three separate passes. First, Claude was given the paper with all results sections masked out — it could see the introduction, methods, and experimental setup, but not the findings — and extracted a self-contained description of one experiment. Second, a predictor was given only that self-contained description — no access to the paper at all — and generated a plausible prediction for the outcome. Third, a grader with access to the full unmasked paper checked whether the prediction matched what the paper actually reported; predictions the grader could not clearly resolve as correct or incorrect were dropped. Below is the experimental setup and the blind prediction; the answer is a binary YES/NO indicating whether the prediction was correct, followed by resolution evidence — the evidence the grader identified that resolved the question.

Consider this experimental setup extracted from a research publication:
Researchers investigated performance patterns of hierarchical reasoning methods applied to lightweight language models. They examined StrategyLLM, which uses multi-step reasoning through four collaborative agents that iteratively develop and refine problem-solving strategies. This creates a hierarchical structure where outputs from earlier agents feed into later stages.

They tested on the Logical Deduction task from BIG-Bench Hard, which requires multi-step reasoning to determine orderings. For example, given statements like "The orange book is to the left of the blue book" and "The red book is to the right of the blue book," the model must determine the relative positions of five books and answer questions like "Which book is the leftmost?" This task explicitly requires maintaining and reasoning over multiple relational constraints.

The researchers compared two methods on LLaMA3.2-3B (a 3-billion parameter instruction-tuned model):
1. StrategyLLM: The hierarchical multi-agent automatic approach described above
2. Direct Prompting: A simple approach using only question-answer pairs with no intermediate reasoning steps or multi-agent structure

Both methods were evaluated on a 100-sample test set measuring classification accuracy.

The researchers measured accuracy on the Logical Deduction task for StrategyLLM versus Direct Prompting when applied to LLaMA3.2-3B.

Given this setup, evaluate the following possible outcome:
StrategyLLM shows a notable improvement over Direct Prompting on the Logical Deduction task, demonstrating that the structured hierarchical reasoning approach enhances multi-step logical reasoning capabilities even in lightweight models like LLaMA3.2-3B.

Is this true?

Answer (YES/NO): NO